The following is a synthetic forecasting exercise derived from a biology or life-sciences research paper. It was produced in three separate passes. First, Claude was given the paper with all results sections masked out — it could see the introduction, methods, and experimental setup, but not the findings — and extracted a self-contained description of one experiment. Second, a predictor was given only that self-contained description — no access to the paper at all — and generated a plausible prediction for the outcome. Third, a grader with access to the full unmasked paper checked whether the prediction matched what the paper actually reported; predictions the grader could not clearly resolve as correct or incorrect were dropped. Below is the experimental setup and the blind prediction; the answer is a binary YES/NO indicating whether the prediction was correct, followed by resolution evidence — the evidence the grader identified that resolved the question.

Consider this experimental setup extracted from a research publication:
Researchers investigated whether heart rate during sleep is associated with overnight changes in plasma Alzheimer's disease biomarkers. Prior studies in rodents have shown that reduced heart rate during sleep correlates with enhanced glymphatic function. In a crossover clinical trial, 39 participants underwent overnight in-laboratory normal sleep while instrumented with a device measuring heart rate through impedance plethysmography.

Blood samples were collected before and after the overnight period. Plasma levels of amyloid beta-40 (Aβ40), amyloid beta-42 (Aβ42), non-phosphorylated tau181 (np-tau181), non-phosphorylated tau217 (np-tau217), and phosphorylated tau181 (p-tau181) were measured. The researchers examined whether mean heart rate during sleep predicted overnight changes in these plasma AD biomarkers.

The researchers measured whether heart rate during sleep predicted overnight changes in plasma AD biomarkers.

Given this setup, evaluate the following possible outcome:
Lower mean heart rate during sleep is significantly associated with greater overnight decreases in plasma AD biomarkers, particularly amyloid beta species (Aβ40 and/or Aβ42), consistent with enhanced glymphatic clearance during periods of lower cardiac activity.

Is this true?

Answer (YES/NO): NO